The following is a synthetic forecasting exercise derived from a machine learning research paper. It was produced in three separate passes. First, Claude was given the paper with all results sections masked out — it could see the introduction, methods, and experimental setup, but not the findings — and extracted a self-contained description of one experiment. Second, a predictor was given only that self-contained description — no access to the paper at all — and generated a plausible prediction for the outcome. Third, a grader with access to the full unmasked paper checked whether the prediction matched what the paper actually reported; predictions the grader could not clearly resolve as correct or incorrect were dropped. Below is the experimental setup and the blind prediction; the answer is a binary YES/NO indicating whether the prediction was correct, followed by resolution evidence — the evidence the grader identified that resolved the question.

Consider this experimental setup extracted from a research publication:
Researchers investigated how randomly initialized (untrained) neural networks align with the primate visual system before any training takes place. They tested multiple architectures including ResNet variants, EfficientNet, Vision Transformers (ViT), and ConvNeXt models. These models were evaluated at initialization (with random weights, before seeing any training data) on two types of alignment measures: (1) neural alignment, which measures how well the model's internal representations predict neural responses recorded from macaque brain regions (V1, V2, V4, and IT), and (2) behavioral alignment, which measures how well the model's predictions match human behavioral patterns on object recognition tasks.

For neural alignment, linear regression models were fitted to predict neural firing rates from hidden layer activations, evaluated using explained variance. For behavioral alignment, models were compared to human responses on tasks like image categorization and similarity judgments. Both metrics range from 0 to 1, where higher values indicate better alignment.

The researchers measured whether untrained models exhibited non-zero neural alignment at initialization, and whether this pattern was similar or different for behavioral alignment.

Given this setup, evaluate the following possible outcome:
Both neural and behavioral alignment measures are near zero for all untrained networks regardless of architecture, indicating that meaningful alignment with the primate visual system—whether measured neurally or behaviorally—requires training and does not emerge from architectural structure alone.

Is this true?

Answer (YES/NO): NO